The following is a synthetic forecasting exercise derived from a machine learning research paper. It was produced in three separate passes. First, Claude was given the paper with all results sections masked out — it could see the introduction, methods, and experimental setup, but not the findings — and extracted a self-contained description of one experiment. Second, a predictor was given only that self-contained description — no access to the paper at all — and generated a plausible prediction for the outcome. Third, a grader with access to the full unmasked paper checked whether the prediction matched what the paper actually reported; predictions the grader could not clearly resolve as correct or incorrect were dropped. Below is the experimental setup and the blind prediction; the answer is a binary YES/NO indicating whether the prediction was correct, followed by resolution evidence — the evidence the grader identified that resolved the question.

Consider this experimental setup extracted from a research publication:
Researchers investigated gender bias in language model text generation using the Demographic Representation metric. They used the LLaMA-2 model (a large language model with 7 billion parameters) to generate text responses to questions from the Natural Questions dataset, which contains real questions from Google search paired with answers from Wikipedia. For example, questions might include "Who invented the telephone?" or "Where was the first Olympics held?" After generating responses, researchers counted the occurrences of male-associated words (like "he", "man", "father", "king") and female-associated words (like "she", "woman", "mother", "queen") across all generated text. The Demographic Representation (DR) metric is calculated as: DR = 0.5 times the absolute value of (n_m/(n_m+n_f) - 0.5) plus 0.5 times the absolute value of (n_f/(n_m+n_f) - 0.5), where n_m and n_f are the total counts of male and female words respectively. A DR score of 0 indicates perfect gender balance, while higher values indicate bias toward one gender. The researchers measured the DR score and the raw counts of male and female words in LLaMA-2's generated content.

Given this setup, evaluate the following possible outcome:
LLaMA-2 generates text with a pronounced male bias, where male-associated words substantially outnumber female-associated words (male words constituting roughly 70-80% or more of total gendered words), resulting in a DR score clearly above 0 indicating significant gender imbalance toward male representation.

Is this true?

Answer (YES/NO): NO